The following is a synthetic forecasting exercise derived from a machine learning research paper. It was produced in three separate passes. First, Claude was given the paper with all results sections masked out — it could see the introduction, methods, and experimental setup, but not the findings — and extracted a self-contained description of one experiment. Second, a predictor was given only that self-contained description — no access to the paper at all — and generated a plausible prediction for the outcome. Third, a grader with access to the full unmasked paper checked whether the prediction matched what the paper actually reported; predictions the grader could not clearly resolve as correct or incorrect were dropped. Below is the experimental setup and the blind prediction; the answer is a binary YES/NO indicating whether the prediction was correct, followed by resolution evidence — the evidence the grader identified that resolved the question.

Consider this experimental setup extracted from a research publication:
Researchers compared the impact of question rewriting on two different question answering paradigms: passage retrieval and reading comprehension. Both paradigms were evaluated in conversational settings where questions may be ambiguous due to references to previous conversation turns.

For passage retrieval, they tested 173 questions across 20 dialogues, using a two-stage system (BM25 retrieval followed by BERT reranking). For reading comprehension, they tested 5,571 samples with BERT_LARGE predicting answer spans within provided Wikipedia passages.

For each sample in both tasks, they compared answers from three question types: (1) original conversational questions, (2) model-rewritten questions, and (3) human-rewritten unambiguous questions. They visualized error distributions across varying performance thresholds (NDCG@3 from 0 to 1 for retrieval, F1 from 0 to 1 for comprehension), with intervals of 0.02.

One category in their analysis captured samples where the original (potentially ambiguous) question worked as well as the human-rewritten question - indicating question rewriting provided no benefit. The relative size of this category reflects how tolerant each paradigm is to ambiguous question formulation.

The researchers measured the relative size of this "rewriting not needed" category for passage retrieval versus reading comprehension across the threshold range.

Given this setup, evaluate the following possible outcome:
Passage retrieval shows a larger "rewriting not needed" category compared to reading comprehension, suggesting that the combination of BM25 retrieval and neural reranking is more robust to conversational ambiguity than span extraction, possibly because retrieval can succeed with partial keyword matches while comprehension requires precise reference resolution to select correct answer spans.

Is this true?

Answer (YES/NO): NO